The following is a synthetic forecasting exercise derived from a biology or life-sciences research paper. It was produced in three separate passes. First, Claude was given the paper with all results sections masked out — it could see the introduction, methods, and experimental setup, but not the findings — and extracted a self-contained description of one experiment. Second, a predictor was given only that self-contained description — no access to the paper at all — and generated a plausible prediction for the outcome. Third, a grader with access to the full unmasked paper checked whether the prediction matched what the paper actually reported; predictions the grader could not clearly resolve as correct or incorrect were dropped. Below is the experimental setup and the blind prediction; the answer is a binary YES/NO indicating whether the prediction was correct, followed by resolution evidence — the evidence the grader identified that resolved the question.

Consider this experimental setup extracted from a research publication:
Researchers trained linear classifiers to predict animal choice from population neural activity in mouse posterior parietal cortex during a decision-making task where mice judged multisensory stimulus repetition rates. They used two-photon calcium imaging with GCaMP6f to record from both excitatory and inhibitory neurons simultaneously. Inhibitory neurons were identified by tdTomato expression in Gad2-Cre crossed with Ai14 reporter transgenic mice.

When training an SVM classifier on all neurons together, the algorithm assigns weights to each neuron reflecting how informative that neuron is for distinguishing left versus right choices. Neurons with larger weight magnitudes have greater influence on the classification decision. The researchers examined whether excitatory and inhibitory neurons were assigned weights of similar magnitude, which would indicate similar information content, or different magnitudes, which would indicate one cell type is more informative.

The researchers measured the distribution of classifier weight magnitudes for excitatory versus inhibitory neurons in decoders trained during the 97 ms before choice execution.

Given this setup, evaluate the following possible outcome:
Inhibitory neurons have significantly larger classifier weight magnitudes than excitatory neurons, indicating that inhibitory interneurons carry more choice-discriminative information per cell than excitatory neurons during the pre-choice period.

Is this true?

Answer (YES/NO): NO